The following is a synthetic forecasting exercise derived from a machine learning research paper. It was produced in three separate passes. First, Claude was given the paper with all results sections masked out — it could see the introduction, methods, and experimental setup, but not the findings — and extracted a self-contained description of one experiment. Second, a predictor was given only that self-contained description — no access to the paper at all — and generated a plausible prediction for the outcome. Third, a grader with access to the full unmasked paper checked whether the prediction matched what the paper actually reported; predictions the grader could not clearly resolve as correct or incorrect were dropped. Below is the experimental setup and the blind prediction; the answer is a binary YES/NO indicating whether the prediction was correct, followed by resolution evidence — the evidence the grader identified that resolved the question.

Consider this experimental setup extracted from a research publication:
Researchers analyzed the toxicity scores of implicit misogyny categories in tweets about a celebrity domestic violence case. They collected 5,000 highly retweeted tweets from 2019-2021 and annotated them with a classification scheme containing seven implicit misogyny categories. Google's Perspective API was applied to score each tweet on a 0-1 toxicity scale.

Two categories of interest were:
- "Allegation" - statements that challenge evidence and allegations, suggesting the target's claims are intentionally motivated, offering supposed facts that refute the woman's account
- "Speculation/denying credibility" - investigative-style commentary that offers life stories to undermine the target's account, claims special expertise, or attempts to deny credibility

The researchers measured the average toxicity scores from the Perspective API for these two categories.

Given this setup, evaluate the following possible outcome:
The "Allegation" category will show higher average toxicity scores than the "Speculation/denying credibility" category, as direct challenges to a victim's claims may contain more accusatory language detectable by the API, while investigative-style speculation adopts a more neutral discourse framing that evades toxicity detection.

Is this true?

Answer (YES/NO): NO